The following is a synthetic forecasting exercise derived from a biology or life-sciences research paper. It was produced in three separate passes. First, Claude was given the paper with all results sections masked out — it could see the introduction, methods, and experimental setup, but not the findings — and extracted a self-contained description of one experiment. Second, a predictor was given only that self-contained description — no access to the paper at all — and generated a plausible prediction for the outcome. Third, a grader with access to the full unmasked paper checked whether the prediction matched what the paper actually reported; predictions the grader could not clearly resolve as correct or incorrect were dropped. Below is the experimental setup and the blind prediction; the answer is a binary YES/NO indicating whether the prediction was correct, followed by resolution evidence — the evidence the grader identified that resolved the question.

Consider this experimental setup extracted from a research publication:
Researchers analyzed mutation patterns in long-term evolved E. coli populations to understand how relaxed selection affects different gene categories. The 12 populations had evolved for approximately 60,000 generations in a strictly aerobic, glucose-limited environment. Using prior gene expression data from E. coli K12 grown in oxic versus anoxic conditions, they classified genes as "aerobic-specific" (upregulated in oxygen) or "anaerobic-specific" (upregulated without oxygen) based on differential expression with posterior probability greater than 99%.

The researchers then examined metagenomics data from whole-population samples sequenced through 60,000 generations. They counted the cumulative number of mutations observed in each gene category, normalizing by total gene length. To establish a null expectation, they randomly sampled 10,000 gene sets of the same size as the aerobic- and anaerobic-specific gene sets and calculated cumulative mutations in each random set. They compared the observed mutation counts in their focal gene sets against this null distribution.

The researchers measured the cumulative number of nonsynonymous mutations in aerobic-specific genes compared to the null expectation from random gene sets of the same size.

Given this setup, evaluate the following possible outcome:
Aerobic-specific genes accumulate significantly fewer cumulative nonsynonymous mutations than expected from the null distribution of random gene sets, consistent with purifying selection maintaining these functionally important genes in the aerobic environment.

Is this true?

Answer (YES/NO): NO